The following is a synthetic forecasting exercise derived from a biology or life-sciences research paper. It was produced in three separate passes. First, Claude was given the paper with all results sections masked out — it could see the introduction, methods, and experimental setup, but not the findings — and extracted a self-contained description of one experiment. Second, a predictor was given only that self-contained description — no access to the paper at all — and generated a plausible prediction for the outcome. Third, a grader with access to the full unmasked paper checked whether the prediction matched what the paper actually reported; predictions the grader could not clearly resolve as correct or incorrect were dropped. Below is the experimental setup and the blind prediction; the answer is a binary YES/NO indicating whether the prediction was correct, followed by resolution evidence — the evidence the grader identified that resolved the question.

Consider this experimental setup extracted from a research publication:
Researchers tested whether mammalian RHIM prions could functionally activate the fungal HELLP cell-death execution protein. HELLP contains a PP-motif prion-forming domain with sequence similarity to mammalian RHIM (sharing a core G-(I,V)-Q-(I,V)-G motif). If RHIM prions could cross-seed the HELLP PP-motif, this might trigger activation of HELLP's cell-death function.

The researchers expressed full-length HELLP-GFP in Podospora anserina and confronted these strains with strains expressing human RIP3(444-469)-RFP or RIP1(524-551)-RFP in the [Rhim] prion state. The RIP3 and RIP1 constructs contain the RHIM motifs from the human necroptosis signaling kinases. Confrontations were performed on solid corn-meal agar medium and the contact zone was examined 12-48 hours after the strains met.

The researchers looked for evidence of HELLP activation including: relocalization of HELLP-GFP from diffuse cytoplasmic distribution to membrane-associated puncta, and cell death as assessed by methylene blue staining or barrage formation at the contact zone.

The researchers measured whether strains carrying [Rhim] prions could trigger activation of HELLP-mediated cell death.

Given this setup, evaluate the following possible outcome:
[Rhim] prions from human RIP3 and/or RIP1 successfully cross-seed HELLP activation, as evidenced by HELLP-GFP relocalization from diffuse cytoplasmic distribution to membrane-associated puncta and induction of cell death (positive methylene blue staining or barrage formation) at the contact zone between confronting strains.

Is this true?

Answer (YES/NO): NO